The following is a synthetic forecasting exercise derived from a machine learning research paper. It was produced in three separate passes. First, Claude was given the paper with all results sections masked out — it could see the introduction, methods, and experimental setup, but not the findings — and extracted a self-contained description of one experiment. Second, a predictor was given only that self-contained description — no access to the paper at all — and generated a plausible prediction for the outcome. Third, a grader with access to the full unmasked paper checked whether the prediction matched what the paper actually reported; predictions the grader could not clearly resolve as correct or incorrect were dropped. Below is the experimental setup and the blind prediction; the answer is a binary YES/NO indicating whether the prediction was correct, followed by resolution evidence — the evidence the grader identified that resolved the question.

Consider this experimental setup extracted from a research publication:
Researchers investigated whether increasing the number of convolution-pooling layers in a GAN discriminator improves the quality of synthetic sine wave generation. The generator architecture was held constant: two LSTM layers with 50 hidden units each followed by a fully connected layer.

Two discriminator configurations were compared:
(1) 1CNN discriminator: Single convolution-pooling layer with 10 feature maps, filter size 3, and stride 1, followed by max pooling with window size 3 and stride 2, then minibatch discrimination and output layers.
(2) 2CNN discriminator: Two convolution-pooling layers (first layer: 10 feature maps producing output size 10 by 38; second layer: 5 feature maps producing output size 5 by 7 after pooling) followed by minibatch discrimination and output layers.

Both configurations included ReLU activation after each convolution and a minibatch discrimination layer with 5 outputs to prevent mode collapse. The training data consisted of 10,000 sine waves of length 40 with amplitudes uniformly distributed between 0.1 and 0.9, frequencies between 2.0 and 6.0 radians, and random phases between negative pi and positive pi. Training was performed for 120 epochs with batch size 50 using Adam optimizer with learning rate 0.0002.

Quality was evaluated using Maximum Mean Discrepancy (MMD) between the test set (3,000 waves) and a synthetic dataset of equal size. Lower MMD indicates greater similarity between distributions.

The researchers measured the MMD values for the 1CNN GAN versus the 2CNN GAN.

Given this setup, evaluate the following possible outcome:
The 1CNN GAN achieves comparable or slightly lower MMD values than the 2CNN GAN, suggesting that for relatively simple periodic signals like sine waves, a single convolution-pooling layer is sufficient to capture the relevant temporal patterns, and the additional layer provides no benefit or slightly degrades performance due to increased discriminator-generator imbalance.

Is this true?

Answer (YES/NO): NO